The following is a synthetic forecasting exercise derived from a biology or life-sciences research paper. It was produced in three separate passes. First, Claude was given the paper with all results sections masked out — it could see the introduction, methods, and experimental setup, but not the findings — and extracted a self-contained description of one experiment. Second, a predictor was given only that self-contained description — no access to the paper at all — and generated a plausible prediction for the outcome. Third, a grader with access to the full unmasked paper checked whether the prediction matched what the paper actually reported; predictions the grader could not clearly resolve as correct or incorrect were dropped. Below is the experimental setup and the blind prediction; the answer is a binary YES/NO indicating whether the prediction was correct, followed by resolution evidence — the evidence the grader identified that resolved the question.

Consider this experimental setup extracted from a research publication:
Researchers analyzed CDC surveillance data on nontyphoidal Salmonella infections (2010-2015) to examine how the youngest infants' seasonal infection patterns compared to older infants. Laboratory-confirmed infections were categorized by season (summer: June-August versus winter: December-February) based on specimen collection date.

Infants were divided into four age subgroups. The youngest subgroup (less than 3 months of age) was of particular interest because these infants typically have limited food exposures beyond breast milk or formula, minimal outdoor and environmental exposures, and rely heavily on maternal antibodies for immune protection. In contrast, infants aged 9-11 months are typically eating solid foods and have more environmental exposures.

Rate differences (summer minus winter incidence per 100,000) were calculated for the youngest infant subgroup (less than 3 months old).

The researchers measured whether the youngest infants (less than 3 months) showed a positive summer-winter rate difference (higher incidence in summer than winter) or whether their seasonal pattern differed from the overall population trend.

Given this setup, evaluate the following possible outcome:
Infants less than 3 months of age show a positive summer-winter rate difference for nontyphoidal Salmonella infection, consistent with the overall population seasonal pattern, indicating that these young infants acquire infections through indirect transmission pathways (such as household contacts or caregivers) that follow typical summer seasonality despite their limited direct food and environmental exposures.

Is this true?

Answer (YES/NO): YES